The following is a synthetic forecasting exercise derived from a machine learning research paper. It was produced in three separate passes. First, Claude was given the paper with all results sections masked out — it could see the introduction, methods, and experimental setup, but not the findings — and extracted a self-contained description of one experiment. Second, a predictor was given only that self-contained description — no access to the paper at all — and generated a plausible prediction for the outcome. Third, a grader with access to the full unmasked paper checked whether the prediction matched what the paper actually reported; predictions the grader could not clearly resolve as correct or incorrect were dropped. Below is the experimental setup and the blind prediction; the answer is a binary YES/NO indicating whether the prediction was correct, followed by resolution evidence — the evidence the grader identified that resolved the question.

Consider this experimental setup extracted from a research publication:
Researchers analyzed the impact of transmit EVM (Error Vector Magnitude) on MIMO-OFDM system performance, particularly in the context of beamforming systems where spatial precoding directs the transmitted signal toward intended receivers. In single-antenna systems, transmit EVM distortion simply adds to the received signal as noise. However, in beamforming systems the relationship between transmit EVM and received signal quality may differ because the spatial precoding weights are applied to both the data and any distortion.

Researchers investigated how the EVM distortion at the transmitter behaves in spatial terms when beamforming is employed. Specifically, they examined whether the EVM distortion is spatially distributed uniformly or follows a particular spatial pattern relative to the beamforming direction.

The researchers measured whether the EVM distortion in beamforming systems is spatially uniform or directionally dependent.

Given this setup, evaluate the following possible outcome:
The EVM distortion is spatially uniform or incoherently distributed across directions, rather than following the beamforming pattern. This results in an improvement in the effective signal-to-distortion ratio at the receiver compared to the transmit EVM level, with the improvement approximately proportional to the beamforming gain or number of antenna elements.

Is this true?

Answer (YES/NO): NO